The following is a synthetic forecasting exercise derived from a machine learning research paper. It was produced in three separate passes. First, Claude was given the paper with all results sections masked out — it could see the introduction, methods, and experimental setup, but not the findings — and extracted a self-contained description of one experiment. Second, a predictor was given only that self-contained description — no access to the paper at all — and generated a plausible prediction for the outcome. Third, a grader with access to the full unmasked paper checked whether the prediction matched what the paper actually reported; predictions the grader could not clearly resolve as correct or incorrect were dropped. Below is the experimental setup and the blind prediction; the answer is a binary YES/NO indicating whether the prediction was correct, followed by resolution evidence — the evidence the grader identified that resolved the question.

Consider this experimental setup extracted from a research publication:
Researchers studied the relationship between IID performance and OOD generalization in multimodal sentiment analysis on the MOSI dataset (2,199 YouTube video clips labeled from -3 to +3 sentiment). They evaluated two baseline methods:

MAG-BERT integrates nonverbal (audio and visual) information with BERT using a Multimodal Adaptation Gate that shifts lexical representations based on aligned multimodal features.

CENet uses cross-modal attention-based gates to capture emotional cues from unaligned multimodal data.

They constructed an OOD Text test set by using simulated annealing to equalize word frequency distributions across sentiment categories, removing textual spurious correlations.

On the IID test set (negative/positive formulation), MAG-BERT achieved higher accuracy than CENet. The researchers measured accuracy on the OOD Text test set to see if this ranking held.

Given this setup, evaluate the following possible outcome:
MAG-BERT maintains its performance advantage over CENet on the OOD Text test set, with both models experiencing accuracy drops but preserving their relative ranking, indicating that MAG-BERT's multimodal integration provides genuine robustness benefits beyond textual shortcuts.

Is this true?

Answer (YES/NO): NO